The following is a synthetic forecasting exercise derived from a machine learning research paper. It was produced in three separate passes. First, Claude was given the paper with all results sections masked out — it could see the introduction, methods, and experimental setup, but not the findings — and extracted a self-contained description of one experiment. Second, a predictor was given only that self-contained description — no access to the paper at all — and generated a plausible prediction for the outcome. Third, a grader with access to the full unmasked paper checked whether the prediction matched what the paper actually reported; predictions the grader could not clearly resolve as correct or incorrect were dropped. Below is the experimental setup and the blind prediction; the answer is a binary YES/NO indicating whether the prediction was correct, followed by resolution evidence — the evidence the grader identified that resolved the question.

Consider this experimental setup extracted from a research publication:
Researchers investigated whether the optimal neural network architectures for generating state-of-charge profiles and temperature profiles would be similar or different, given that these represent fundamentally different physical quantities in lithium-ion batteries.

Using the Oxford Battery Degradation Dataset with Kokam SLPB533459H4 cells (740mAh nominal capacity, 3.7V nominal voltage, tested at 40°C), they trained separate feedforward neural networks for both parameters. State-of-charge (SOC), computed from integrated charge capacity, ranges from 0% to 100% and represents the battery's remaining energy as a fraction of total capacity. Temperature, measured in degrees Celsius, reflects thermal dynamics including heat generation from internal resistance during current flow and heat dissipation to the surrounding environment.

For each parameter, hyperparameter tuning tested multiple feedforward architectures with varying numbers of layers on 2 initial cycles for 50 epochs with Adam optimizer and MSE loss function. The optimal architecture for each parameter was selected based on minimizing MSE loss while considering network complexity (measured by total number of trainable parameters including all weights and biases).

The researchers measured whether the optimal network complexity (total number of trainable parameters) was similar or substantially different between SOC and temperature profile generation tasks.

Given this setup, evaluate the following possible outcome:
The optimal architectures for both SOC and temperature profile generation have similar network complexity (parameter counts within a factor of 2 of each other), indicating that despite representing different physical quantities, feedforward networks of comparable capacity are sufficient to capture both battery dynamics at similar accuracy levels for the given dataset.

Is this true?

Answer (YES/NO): YES